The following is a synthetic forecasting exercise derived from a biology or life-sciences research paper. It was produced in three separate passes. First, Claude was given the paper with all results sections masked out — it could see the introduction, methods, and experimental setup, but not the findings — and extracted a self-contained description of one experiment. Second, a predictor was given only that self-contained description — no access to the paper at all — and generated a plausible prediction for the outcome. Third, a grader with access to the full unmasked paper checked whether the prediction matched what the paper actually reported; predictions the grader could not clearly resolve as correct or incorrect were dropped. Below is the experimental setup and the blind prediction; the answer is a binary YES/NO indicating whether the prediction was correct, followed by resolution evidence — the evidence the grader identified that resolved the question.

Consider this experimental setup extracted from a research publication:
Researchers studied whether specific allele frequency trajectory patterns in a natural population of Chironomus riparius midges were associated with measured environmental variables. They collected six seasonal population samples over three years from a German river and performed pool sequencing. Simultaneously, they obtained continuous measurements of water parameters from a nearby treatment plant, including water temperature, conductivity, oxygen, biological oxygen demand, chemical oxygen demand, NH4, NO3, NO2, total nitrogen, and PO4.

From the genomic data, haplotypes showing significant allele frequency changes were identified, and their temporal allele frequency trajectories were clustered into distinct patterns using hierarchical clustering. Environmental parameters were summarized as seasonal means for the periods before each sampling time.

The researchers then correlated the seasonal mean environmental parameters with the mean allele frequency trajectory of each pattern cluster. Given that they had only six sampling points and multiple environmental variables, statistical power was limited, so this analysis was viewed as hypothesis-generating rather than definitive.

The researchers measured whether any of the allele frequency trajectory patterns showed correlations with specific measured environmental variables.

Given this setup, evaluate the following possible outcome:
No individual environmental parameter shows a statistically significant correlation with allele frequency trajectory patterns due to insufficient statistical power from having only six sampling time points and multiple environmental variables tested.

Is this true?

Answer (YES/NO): NO